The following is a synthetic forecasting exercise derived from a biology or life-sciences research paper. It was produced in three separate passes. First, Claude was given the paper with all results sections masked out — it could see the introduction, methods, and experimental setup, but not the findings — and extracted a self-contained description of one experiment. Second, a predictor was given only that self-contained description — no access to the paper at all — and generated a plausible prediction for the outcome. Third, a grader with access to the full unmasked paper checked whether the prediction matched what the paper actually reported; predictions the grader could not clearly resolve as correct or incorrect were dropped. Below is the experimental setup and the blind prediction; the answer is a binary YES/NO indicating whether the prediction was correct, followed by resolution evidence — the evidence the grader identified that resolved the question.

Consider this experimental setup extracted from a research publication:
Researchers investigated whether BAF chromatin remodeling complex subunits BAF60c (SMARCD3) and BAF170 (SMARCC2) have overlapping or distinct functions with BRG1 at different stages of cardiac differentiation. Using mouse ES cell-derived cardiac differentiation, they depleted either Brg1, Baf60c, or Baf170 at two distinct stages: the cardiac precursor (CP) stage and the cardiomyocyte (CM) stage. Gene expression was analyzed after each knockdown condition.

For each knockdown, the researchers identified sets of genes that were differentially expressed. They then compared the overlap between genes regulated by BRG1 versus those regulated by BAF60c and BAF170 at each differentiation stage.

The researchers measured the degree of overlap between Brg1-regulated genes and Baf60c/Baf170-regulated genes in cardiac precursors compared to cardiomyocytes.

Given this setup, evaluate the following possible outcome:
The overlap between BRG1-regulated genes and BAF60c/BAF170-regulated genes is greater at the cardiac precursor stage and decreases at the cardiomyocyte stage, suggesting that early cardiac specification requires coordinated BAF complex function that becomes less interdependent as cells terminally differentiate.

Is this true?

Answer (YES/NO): YES